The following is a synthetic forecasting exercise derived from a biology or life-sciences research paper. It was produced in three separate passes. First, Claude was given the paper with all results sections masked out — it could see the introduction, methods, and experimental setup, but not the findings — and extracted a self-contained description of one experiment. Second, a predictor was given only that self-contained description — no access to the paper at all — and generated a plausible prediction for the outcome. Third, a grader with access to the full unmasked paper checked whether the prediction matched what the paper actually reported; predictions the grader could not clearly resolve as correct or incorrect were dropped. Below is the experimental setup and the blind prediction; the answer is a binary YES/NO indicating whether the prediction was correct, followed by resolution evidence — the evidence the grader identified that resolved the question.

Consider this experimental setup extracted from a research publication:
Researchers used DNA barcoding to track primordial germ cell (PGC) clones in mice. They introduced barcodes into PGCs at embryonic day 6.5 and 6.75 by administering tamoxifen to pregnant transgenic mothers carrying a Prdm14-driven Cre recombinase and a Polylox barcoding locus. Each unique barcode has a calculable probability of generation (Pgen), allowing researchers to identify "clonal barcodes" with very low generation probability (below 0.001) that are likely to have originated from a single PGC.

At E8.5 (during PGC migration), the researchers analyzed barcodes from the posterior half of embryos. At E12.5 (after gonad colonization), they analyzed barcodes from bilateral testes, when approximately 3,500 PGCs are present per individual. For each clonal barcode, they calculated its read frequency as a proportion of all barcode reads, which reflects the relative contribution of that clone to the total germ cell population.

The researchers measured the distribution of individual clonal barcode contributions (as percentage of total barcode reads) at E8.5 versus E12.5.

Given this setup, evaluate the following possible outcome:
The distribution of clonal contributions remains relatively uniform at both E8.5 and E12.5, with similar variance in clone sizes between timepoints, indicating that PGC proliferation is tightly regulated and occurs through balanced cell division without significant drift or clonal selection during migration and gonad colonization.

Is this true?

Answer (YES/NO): NO